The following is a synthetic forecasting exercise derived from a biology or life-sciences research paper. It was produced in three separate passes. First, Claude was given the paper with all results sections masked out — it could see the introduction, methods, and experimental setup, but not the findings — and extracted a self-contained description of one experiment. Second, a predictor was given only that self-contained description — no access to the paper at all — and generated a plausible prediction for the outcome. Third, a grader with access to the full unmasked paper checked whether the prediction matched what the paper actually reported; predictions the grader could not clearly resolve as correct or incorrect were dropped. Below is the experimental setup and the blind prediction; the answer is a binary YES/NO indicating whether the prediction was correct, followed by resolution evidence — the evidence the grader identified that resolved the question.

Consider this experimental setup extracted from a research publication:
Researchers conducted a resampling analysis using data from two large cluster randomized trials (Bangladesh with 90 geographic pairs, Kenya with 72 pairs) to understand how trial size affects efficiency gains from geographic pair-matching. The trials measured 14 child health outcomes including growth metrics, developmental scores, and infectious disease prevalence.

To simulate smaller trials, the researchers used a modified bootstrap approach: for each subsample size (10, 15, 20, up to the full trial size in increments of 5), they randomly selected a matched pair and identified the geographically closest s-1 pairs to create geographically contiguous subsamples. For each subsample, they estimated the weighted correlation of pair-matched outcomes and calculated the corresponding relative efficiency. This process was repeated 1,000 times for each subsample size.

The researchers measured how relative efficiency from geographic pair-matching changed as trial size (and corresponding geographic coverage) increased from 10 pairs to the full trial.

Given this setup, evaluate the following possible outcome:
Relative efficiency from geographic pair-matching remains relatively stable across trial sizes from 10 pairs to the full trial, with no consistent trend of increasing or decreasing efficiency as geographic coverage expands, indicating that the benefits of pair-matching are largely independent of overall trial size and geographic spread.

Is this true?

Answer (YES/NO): NO